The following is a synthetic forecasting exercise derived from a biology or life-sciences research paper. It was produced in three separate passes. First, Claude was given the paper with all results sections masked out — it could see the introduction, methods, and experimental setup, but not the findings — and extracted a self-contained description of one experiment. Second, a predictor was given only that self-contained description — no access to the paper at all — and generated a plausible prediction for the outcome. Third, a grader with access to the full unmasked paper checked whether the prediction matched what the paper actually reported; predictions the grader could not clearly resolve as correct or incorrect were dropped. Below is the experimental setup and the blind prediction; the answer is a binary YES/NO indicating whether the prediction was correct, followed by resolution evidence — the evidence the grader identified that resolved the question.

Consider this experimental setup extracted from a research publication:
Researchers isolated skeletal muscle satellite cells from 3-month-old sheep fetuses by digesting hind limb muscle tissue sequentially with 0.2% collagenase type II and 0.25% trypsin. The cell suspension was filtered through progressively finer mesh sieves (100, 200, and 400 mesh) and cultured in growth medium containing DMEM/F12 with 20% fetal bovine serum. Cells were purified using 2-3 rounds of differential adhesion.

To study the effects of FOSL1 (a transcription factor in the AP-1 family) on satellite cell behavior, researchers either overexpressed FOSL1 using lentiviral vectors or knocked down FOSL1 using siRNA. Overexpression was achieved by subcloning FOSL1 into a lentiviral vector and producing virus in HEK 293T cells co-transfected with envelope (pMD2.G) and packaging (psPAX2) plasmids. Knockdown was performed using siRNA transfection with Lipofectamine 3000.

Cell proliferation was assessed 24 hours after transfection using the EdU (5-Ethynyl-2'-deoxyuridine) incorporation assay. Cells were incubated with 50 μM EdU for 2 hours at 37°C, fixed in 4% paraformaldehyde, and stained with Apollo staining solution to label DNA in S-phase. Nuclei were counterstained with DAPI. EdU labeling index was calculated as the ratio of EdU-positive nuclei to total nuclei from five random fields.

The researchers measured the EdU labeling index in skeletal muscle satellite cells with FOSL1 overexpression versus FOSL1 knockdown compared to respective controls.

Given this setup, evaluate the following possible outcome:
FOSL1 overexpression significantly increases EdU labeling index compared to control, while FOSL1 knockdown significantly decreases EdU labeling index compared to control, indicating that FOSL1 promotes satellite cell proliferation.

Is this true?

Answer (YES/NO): YES